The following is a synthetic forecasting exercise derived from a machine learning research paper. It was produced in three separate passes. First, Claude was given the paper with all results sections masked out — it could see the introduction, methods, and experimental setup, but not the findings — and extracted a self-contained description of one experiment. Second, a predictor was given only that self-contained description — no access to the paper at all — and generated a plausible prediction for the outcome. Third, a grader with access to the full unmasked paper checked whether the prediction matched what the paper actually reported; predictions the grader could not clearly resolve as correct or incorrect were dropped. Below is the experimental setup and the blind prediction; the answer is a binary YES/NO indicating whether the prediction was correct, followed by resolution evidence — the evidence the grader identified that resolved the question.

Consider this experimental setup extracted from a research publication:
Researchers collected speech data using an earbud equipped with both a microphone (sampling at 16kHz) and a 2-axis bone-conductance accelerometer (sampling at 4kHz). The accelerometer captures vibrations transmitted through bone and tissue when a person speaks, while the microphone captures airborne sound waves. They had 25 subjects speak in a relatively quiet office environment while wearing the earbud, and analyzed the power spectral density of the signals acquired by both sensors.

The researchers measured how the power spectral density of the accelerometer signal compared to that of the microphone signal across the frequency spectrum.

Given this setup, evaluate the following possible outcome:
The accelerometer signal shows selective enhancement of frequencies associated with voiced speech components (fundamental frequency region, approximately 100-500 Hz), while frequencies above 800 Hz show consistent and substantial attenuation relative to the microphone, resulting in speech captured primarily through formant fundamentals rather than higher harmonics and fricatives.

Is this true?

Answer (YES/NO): NO